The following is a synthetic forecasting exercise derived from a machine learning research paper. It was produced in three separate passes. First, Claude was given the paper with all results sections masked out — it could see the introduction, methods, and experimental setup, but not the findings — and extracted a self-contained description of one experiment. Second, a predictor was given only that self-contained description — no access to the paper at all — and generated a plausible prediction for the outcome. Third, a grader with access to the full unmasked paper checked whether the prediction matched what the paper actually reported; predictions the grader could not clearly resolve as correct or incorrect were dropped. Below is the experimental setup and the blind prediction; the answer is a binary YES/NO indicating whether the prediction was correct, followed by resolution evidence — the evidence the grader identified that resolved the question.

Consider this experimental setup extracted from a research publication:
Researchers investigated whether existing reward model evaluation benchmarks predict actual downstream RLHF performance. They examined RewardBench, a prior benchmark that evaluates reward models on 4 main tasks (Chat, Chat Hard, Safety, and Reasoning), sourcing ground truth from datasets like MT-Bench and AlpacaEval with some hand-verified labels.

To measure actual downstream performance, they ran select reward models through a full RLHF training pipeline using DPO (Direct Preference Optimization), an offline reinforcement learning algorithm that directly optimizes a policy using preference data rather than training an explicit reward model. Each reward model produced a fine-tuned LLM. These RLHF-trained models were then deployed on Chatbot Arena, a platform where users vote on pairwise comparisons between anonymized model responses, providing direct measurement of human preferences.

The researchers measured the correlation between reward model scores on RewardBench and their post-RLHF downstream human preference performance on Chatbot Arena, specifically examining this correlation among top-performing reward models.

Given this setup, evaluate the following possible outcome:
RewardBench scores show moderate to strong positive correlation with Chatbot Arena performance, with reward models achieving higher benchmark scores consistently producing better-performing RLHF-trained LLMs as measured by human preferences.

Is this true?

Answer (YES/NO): NO